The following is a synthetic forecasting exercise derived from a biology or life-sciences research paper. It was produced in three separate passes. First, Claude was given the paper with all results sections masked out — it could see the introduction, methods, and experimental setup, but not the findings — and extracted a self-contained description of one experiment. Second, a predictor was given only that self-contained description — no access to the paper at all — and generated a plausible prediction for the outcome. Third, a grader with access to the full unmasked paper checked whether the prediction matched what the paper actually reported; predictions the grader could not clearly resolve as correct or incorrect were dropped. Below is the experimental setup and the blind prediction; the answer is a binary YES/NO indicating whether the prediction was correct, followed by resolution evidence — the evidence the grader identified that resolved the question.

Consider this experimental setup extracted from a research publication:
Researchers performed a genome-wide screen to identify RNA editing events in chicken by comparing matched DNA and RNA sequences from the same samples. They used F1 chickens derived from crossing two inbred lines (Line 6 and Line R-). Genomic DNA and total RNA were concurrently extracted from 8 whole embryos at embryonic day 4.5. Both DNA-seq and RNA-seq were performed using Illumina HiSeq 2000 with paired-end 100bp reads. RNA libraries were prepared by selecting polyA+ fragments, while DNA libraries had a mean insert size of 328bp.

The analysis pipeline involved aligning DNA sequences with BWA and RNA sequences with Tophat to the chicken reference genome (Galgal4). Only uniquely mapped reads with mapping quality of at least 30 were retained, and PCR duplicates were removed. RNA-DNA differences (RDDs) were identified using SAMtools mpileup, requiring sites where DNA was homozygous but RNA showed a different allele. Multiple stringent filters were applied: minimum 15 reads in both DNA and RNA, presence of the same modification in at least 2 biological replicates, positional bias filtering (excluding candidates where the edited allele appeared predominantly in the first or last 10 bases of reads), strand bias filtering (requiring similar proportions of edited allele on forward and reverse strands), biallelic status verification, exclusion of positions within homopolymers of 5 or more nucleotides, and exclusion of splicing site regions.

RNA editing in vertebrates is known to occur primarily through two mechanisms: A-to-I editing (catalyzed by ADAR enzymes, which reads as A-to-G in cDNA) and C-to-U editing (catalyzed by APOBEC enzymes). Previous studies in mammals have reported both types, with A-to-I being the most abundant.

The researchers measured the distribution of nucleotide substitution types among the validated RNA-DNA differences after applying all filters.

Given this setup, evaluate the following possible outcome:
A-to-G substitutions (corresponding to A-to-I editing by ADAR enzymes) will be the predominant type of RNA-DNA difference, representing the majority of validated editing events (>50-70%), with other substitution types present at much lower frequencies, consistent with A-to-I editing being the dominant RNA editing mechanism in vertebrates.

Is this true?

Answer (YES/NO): YES